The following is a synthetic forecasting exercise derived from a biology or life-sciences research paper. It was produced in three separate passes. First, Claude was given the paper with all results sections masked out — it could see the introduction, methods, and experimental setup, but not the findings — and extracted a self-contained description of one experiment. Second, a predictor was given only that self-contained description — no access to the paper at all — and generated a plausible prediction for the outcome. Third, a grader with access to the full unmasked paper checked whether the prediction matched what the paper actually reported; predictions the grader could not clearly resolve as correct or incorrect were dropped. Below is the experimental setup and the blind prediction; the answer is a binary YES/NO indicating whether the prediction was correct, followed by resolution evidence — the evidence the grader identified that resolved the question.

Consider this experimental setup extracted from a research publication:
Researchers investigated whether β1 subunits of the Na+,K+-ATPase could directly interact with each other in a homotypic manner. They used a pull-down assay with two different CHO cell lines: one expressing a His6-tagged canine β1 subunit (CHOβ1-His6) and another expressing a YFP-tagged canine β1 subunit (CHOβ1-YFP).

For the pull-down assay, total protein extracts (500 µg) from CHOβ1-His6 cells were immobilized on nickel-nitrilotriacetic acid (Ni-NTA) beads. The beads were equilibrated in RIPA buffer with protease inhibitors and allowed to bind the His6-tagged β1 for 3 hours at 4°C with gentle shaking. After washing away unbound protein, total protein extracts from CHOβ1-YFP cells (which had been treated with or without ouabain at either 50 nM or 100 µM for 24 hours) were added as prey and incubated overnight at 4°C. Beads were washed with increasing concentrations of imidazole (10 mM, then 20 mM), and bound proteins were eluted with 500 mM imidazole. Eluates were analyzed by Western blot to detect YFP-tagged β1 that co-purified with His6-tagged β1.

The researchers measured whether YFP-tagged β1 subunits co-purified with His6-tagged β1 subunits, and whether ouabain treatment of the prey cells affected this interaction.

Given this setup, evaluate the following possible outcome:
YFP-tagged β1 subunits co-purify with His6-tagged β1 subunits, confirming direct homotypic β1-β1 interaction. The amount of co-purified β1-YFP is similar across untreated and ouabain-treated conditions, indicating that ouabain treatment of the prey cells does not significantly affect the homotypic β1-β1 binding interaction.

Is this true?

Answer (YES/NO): YES